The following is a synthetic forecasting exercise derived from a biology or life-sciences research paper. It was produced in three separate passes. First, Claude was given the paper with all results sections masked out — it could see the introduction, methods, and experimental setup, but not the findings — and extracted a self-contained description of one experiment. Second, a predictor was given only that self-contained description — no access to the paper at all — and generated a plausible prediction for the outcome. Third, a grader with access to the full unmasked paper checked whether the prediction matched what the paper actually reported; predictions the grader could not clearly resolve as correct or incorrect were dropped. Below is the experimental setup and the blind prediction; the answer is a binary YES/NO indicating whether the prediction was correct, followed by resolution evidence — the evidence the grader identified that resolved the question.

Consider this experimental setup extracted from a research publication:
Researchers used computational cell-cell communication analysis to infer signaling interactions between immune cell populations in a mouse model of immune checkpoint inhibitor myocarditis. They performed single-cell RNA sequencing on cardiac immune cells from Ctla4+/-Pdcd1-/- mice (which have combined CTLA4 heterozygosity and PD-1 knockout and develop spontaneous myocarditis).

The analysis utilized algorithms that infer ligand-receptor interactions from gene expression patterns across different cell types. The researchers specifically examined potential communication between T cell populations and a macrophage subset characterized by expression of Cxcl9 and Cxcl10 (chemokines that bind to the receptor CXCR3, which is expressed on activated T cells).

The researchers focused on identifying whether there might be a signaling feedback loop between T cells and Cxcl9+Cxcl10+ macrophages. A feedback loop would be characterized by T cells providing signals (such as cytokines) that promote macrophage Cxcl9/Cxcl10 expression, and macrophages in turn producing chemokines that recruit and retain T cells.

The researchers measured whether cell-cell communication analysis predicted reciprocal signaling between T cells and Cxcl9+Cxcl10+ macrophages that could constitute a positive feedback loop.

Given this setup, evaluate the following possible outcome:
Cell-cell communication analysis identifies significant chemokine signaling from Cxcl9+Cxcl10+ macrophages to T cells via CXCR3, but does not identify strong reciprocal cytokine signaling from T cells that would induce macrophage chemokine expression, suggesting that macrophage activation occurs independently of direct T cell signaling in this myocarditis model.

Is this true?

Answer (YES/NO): NO